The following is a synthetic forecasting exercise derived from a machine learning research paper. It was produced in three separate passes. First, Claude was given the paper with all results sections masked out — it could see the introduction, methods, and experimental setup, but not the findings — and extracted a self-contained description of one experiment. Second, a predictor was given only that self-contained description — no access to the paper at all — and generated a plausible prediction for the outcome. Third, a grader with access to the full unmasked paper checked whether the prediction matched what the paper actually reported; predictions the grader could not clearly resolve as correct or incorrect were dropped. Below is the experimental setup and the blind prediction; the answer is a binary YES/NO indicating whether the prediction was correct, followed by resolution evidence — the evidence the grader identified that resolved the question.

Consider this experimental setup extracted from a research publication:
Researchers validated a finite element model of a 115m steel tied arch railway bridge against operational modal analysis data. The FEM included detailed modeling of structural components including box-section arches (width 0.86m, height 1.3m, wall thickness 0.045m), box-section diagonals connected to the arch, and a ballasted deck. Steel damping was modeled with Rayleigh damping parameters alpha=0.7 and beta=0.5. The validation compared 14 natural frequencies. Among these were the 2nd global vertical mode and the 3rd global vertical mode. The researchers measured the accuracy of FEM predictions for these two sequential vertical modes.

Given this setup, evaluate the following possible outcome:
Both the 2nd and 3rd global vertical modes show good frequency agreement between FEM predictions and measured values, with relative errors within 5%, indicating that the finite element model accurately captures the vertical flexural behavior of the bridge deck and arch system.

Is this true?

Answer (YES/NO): YES